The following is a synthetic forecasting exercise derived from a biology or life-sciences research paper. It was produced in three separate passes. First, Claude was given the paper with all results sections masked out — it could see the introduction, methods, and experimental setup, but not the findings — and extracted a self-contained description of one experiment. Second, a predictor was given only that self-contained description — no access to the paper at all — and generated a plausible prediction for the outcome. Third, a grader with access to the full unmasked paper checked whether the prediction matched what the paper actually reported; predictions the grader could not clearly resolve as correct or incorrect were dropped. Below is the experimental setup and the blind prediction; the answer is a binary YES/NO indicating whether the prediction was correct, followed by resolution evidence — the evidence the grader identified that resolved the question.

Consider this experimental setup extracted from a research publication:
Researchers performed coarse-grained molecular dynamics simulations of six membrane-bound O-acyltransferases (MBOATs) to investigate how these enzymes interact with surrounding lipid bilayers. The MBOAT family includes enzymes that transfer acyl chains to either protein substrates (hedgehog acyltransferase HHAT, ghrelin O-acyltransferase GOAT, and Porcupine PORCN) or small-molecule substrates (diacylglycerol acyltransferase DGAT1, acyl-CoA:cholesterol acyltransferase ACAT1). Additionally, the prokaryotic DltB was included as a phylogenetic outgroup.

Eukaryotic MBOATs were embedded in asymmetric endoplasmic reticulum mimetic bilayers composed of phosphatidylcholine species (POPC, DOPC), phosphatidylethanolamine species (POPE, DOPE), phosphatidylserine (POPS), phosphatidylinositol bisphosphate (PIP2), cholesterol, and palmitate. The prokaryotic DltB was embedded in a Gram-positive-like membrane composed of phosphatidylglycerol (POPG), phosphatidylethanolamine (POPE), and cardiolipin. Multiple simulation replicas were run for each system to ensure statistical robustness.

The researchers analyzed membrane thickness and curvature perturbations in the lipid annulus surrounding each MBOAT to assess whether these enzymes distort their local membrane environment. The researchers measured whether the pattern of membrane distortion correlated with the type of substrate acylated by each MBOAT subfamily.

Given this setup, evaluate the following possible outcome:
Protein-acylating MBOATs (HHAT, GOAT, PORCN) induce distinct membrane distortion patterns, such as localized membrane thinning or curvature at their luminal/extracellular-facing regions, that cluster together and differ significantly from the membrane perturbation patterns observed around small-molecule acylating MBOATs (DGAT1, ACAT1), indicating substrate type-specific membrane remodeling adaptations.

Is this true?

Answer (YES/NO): YES